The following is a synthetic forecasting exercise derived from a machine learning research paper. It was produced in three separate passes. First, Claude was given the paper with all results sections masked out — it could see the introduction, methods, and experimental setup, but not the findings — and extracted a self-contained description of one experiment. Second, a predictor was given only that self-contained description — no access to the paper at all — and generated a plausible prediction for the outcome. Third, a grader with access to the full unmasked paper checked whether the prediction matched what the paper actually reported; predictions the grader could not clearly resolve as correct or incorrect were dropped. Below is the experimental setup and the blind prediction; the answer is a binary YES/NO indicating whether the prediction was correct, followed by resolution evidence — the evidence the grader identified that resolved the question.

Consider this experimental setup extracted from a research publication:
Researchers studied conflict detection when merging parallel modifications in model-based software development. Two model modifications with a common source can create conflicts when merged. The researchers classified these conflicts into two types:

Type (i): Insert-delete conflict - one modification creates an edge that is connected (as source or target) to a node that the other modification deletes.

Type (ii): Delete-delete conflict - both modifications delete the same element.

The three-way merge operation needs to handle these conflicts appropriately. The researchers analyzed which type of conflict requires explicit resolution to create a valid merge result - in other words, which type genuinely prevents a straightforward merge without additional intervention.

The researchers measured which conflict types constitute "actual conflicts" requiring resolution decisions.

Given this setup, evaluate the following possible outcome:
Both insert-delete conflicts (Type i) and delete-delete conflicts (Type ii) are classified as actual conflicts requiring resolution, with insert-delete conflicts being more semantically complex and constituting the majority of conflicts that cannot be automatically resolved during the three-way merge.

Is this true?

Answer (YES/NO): NO